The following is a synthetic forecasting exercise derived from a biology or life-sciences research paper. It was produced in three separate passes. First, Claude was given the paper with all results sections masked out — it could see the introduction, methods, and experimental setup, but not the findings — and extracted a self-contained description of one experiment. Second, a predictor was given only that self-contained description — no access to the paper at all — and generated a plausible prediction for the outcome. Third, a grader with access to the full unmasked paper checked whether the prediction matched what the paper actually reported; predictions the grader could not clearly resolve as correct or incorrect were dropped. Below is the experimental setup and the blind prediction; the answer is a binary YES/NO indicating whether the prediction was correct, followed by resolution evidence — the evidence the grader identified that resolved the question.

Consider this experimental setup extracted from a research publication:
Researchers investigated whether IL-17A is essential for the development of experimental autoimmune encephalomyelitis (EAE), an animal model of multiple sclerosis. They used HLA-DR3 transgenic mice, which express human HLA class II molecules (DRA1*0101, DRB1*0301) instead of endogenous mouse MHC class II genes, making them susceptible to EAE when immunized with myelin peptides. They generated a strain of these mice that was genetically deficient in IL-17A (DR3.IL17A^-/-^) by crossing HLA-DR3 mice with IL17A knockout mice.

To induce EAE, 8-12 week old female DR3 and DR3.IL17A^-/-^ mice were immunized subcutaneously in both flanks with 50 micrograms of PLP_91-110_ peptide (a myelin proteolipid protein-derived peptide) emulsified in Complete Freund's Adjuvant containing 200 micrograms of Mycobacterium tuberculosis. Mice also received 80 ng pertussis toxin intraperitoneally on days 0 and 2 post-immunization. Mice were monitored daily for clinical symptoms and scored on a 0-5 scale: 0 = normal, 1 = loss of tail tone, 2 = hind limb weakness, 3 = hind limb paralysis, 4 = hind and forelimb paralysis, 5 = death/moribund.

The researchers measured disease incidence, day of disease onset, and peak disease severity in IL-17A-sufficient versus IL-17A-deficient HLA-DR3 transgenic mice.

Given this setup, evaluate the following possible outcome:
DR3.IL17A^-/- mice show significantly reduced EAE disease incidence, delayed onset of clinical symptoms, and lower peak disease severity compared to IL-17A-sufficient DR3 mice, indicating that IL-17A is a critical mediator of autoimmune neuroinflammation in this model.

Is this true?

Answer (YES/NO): NO